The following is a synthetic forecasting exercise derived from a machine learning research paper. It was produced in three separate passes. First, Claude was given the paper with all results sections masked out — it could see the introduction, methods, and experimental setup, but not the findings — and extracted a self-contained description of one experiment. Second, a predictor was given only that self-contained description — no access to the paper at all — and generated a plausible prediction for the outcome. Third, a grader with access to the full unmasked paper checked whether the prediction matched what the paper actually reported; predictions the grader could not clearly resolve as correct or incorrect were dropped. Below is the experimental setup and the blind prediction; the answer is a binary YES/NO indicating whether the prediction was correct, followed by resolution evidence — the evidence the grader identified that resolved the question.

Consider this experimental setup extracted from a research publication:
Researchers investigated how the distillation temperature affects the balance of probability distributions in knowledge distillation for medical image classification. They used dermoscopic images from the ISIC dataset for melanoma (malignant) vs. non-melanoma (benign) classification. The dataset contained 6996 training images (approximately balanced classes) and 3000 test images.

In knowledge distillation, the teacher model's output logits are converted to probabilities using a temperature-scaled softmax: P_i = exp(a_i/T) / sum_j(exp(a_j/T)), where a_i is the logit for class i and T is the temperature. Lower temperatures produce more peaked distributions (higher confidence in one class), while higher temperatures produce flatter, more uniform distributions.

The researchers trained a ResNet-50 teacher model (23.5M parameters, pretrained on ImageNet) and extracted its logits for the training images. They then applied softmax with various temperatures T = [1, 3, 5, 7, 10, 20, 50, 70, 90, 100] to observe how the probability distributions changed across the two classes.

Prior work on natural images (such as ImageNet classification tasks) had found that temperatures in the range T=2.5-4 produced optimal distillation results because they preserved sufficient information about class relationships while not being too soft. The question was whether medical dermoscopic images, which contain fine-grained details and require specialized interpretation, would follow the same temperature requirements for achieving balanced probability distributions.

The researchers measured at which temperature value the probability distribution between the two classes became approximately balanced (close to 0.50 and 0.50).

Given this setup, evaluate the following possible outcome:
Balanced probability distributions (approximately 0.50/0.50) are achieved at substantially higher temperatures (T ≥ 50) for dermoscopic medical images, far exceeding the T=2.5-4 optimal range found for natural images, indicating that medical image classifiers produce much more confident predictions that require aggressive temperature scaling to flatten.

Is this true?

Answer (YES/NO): NO